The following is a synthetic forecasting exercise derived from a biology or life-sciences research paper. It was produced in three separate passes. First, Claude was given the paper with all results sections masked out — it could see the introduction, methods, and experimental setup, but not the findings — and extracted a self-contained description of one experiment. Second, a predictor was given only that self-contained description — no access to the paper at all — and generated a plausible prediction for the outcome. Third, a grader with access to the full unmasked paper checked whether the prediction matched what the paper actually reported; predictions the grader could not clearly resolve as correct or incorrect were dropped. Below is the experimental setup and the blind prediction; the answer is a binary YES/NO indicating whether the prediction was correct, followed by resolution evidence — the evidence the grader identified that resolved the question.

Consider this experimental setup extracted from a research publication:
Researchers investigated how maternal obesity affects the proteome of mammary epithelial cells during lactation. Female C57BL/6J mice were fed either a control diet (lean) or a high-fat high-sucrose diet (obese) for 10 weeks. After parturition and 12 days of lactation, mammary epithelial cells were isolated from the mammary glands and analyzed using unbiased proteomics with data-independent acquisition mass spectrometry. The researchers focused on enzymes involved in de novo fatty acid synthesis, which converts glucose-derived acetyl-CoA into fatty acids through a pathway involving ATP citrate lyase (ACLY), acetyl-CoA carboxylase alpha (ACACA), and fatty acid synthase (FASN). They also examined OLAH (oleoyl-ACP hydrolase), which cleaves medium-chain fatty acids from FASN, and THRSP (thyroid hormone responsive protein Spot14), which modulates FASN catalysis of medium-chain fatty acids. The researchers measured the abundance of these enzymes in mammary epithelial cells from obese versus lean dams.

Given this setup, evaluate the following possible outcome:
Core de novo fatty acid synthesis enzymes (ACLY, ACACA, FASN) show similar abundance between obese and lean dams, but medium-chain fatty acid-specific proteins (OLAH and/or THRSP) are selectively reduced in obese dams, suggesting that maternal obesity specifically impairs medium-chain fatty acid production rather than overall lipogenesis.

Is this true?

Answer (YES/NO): NO